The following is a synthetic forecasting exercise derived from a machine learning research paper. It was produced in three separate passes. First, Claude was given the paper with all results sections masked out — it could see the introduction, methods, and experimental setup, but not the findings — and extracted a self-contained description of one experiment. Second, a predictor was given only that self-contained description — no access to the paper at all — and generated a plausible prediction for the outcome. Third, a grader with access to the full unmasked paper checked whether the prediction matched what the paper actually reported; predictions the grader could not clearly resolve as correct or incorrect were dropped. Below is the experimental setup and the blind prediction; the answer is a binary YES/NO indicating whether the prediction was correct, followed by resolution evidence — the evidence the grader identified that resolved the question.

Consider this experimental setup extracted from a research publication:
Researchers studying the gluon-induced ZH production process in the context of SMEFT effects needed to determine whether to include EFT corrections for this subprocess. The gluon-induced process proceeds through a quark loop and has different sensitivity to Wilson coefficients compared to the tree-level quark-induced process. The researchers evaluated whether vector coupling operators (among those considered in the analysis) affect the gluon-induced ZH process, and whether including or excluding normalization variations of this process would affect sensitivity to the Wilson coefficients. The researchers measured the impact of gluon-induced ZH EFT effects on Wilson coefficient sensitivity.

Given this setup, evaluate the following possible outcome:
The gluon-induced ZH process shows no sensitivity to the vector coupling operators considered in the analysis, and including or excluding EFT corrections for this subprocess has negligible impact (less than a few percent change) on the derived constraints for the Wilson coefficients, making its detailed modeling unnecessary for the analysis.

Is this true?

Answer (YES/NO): YES